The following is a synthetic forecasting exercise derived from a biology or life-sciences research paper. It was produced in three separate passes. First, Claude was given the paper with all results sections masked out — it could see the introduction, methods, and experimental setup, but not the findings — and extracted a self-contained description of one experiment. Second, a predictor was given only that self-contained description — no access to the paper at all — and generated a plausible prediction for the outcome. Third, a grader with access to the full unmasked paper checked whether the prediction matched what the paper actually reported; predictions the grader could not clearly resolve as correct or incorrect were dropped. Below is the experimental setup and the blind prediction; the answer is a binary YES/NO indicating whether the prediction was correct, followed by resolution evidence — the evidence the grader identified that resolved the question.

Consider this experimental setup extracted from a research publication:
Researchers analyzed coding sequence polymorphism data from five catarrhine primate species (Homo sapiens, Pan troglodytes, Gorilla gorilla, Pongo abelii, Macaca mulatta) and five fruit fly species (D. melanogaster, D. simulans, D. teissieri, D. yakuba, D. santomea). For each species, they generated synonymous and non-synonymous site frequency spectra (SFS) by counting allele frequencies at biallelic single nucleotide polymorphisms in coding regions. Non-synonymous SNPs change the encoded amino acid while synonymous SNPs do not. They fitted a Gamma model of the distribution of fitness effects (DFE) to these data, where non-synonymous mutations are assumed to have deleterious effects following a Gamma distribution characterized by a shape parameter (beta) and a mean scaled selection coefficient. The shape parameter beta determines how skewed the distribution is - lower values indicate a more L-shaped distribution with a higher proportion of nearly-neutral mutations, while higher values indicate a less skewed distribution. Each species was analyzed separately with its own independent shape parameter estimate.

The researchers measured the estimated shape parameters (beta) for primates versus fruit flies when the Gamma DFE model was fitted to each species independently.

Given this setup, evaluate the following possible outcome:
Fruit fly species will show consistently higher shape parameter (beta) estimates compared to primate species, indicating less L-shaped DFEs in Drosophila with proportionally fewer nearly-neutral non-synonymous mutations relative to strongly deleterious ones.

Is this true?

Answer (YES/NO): NO